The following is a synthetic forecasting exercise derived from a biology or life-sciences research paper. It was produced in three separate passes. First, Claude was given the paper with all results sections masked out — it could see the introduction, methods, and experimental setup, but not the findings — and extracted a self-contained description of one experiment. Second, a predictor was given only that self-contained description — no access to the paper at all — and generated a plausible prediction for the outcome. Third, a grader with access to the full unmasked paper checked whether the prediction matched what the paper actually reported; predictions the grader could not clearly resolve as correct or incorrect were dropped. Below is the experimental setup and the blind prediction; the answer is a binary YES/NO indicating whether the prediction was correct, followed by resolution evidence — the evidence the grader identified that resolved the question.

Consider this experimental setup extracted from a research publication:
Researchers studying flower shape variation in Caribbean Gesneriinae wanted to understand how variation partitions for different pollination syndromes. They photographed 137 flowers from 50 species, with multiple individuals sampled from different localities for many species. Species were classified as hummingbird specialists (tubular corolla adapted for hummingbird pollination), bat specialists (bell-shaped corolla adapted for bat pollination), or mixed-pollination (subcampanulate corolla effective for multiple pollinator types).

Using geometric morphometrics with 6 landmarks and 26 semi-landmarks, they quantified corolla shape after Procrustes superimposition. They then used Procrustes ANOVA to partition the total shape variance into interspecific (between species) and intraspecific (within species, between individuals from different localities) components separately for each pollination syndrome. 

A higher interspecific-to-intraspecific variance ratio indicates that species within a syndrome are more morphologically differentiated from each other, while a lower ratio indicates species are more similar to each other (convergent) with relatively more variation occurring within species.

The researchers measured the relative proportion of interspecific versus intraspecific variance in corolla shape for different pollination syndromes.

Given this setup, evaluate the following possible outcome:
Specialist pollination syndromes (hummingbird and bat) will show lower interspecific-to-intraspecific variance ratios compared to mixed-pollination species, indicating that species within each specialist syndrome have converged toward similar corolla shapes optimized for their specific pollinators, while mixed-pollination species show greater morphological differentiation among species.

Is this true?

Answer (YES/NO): NO